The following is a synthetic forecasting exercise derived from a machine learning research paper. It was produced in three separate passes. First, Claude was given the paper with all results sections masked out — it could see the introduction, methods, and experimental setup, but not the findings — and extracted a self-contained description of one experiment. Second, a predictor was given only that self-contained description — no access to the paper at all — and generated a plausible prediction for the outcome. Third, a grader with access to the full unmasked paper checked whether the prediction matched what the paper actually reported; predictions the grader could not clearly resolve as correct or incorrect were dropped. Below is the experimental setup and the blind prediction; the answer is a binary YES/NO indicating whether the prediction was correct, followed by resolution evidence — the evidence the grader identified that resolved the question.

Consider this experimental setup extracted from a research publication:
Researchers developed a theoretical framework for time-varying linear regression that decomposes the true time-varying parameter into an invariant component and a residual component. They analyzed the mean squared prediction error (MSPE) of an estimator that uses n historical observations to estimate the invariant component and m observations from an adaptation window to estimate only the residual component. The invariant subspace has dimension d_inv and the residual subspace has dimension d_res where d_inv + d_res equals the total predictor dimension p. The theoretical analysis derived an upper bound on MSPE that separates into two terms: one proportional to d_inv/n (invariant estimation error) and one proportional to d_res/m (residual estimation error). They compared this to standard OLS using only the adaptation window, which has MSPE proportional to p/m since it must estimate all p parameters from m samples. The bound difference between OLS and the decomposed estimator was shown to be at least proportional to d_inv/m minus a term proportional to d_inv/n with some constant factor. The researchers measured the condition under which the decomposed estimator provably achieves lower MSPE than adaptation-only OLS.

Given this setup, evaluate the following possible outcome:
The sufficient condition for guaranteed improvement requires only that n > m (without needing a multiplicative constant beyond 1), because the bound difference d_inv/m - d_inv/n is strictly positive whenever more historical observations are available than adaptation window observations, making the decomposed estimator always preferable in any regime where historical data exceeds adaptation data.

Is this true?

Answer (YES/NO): NO